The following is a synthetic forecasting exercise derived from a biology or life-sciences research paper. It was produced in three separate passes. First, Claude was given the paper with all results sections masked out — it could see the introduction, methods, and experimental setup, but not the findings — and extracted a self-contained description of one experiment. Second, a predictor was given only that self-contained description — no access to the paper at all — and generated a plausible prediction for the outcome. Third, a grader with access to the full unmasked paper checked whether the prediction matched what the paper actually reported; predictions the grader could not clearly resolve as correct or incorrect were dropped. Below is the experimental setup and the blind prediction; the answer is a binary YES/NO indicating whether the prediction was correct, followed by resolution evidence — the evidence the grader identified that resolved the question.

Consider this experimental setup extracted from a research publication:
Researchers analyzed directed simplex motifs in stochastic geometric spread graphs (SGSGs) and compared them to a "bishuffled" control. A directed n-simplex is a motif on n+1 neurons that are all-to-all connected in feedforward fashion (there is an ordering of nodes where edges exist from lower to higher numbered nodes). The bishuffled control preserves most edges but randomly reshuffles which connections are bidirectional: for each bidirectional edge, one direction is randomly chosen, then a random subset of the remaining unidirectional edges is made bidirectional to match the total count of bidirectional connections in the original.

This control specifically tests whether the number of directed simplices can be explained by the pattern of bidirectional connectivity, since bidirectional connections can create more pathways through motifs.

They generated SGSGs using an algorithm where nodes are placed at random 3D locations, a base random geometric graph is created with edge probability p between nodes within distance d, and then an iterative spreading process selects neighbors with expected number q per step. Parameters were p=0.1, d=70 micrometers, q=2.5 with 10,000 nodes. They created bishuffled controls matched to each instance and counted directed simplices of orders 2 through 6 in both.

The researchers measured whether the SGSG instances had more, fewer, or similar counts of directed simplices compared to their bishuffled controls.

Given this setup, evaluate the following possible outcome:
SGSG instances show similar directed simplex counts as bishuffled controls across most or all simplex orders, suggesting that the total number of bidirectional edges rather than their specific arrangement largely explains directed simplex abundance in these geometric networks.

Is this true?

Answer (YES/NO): NO